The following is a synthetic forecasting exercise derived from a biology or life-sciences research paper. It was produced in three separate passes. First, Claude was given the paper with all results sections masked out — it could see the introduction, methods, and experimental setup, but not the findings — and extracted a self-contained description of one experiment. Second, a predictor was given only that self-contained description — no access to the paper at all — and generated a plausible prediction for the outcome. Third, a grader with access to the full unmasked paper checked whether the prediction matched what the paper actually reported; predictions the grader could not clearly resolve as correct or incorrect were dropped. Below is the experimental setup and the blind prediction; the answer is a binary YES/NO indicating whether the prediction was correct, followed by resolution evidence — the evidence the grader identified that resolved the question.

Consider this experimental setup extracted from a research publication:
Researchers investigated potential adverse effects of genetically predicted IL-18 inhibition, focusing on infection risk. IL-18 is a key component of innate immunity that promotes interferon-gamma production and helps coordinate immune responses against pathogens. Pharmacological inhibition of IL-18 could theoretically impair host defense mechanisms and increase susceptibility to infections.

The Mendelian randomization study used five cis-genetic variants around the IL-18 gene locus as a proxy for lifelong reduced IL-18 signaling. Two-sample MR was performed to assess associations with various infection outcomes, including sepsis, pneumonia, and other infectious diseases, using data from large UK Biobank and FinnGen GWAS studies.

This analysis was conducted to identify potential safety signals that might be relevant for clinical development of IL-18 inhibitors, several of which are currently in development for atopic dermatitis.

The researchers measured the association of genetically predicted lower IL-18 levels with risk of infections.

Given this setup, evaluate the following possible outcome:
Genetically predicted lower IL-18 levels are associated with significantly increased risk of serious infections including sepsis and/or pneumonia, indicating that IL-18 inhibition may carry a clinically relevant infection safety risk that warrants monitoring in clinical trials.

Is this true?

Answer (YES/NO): NO